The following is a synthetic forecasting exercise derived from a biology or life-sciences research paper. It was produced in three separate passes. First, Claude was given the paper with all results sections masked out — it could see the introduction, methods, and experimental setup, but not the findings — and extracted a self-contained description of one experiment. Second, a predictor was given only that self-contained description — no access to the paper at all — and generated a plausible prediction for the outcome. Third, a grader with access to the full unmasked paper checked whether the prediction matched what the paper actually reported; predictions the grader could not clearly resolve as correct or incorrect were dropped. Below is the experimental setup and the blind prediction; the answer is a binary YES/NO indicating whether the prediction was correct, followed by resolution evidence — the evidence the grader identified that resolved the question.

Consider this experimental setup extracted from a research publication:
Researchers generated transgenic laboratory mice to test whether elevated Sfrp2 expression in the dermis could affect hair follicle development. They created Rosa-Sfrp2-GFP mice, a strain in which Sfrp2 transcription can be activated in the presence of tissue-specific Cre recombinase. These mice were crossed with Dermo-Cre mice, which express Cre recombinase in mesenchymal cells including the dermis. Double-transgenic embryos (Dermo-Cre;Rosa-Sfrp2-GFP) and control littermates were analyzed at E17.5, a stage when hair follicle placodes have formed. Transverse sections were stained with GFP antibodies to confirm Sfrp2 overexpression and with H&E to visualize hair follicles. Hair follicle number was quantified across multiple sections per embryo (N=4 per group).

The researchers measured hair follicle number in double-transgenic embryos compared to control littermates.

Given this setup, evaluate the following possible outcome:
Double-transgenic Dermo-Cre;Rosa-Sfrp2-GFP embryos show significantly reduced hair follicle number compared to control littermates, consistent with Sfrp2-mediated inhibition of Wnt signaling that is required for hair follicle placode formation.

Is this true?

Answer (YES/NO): YES